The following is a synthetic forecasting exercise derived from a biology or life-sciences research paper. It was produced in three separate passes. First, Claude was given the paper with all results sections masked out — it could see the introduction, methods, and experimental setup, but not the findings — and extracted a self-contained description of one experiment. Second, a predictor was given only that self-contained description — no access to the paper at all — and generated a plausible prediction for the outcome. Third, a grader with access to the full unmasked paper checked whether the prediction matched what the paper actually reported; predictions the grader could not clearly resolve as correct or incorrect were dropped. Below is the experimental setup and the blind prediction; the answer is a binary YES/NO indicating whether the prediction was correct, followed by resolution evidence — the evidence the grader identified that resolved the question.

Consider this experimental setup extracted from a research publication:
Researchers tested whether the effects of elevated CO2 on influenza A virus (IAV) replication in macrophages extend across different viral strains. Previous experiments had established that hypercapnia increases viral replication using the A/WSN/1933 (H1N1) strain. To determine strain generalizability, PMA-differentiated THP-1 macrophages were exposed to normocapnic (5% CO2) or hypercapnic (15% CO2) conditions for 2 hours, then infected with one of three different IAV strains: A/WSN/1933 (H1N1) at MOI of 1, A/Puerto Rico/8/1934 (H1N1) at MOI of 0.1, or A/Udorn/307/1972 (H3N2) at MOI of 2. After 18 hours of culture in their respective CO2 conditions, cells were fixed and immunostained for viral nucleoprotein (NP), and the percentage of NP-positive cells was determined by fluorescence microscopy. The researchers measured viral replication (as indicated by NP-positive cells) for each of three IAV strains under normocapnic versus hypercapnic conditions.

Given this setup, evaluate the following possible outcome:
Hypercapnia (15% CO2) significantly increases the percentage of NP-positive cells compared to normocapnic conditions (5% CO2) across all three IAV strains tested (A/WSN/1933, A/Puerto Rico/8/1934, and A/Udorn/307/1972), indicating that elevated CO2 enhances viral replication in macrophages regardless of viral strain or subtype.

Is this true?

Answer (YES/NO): YES